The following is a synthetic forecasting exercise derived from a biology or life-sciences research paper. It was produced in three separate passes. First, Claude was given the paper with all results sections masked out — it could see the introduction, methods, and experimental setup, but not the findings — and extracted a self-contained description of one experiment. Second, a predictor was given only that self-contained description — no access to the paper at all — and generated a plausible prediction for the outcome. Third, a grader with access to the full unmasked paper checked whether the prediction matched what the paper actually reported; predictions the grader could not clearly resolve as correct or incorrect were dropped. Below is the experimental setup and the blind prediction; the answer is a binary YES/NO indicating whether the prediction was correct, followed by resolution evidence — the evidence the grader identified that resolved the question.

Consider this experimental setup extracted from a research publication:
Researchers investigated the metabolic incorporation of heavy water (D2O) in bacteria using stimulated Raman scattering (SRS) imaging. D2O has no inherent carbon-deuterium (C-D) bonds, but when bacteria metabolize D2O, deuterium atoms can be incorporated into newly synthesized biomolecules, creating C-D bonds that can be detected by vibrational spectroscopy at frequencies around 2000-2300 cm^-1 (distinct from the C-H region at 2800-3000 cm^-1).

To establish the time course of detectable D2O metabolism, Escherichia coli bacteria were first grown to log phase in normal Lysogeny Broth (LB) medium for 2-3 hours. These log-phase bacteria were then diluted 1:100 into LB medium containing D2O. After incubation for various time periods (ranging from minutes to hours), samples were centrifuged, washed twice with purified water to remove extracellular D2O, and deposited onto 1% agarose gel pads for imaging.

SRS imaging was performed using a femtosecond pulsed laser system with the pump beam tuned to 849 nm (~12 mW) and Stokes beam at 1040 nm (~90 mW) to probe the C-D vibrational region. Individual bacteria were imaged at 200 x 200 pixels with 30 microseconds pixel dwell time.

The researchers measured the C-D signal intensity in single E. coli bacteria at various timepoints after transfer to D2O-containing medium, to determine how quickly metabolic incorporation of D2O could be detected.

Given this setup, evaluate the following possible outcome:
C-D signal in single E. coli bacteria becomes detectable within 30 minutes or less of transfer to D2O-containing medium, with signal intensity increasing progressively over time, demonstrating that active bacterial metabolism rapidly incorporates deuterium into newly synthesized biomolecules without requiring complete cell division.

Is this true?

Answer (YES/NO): YES